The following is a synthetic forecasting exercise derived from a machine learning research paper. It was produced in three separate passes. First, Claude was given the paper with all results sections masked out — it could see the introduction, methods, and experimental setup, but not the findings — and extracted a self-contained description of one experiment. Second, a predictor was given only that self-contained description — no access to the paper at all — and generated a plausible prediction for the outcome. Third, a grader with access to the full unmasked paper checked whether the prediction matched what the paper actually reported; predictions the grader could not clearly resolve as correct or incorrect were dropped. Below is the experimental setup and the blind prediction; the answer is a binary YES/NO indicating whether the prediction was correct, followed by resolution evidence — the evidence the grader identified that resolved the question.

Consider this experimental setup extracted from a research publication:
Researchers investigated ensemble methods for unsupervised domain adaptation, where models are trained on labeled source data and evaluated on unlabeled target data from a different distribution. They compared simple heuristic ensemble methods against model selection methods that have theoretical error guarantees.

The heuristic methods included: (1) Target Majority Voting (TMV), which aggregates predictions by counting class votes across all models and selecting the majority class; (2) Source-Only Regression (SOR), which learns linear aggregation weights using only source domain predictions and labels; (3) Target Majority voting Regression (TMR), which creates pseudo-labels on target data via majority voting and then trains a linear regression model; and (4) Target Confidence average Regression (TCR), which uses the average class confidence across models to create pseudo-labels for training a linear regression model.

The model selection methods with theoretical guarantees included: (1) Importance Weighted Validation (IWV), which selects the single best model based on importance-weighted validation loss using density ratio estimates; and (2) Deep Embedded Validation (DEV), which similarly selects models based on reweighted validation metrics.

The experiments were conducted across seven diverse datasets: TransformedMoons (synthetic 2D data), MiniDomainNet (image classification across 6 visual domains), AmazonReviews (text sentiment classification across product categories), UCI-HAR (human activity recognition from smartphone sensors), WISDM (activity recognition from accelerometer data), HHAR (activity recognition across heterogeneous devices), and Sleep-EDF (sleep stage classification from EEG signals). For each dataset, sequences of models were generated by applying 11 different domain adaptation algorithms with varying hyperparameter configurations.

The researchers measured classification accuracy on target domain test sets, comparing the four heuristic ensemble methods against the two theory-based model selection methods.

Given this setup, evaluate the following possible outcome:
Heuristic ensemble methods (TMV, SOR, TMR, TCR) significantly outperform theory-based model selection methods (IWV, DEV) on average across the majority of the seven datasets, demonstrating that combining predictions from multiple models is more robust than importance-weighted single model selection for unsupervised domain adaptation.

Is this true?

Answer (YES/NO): YES